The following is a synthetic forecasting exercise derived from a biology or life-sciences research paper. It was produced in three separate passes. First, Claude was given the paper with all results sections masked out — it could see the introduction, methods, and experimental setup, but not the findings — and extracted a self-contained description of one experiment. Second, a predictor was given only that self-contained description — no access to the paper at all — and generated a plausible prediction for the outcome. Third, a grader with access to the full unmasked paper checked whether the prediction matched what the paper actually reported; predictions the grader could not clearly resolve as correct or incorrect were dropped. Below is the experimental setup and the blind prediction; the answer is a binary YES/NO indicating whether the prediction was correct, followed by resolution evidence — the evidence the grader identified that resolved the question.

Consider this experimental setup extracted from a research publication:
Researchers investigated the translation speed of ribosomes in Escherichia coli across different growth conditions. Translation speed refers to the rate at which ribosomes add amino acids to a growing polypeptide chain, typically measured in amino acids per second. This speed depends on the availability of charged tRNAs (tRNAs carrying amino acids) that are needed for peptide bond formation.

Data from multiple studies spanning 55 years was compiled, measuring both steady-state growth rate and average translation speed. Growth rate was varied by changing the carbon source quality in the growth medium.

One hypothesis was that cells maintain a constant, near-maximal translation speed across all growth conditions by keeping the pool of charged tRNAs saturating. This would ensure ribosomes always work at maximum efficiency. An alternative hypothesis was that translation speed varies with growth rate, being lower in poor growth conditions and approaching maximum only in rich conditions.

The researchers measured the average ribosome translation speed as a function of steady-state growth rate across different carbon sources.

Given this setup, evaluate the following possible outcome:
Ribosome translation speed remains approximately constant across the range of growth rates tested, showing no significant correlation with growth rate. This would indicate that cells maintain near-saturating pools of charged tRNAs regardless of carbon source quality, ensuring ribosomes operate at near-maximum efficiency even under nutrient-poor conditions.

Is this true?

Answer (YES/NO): NO